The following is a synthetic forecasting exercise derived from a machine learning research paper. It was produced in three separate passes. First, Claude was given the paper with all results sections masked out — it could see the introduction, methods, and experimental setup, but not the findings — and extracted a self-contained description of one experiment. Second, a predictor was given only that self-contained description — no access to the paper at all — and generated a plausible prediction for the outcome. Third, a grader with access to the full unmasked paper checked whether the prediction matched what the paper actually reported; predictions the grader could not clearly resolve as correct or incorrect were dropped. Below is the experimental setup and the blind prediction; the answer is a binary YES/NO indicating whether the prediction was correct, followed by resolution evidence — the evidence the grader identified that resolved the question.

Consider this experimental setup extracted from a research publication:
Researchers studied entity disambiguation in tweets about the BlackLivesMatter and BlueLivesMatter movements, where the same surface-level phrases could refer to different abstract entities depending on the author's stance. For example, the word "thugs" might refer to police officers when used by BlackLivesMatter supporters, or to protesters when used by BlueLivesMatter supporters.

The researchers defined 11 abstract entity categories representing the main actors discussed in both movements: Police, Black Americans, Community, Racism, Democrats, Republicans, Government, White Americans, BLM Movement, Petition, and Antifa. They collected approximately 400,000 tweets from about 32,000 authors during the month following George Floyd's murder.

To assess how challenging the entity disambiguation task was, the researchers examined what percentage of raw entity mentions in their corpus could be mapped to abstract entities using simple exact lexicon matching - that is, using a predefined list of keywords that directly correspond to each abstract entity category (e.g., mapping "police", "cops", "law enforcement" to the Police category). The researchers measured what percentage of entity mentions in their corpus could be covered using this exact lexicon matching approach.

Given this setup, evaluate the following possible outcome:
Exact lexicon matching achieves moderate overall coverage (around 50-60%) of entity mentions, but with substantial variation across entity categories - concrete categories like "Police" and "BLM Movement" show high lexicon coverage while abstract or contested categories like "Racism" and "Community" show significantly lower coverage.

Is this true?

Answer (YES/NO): NO